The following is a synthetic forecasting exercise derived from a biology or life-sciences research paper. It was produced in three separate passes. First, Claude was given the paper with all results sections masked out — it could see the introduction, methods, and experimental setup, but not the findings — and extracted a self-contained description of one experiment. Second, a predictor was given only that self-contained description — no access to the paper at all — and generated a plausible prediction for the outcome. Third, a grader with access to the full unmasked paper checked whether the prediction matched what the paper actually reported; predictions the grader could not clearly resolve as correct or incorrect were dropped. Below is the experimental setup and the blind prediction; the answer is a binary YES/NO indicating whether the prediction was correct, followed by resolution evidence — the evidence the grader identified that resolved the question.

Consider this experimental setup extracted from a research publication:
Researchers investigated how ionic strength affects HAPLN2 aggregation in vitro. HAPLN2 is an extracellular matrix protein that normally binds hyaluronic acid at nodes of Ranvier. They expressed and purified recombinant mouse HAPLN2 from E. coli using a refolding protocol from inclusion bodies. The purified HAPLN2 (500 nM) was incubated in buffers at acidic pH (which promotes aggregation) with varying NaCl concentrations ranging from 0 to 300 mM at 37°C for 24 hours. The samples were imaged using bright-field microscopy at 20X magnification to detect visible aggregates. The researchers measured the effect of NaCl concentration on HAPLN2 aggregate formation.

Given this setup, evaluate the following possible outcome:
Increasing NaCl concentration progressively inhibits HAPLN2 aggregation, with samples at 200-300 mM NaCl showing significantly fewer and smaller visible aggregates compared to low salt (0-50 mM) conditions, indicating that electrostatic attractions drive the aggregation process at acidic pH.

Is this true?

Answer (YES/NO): NO